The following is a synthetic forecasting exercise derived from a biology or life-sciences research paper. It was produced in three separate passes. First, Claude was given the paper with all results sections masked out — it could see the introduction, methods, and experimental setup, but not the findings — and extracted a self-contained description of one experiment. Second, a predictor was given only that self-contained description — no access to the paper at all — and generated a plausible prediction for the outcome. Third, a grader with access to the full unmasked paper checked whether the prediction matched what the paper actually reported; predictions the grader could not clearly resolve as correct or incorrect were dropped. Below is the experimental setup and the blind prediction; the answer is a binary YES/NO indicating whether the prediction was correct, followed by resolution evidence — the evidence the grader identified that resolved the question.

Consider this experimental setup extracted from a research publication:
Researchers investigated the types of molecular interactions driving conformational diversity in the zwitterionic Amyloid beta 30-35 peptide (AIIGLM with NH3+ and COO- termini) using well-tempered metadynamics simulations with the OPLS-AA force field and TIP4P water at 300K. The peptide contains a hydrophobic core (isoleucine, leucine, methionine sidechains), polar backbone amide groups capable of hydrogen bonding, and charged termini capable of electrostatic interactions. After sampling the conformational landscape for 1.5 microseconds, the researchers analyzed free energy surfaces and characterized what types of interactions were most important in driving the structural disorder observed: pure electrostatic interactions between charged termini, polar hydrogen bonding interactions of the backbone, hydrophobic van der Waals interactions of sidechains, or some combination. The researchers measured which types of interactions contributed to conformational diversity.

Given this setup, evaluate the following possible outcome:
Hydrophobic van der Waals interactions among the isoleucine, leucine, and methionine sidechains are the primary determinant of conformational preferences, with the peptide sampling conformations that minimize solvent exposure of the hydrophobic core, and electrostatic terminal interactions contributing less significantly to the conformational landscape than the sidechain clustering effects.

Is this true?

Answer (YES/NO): NO